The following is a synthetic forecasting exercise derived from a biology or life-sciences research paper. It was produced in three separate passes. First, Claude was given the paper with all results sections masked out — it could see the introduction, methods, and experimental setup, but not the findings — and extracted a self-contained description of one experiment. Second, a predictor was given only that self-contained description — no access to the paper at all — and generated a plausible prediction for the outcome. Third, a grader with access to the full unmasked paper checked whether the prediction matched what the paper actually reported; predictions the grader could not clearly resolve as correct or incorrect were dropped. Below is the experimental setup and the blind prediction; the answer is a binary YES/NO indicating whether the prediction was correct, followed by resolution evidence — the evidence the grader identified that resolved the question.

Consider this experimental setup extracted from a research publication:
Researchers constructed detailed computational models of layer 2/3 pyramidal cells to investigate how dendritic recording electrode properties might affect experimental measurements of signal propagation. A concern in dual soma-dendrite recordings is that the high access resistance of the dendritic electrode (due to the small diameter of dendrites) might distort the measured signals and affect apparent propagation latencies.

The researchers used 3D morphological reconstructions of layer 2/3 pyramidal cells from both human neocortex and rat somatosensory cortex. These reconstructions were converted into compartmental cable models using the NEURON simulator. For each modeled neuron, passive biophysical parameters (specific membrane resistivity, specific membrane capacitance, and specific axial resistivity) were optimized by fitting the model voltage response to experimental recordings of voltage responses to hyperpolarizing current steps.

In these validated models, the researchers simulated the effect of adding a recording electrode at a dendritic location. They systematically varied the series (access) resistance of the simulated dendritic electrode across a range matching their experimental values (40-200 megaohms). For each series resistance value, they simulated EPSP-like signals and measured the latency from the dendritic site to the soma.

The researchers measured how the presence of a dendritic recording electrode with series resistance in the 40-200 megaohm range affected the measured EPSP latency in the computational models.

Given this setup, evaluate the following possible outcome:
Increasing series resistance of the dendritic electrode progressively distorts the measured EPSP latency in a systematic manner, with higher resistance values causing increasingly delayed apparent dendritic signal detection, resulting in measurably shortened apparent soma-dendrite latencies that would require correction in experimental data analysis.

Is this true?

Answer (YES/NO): NO